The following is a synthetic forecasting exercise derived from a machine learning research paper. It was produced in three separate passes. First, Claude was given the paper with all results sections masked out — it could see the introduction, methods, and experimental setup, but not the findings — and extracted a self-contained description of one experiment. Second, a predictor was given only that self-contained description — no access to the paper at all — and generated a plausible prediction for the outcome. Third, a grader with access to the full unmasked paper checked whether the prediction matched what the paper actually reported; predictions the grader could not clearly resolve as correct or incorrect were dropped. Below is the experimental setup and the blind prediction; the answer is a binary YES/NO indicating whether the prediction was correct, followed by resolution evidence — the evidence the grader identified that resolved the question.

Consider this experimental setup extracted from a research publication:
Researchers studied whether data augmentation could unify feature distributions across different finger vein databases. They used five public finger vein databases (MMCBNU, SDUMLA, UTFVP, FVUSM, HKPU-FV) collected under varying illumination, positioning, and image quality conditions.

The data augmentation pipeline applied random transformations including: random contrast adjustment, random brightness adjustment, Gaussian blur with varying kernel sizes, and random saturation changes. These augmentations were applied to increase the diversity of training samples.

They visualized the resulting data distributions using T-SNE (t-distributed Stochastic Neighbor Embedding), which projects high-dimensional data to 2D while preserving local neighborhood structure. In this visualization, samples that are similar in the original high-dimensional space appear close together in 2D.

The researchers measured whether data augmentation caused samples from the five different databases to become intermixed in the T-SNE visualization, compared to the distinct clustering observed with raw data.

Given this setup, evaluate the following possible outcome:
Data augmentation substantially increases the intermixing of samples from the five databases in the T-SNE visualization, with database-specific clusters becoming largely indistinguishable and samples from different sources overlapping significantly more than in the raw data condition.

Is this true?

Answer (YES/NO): NO